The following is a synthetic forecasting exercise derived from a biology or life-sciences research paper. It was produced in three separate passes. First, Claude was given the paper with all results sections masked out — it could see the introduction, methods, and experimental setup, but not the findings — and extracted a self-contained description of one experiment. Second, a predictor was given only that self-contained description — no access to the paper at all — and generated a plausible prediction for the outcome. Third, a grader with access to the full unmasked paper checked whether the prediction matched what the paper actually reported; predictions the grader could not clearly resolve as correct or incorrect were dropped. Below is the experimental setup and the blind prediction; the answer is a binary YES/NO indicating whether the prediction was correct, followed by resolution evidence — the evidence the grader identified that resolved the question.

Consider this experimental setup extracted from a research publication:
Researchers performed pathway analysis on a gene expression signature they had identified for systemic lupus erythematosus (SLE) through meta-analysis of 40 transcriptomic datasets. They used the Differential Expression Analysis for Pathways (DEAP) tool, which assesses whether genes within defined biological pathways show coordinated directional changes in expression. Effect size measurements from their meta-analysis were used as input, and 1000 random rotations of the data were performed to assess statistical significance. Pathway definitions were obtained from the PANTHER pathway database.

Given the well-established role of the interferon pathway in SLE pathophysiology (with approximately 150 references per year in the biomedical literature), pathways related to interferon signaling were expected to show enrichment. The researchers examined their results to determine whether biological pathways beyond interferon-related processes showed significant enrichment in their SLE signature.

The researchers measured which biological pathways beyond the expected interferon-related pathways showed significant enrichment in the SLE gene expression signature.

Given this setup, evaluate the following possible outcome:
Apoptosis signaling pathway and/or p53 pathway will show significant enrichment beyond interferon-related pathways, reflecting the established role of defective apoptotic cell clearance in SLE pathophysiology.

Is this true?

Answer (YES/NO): NO